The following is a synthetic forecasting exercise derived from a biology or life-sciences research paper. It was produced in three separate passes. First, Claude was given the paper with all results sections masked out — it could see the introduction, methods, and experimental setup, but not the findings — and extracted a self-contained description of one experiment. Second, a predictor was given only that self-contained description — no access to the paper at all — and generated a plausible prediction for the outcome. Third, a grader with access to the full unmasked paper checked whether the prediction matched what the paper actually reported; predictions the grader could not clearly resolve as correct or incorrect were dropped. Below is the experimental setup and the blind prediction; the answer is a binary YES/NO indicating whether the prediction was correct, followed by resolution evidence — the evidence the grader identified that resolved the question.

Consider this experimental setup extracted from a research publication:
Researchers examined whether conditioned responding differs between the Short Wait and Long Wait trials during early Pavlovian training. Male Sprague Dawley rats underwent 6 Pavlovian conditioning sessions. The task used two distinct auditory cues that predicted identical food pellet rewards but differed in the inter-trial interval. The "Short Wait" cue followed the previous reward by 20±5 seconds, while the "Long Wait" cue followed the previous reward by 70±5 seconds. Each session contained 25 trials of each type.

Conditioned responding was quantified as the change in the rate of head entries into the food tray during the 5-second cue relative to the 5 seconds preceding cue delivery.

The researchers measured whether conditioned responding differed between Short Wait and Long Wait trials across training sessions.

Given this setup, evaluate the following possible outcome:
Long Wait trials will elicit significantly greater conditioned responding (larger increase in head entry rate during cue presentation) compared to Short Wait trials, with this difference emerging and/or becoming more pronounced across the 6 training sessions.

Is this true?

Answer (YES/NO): NO